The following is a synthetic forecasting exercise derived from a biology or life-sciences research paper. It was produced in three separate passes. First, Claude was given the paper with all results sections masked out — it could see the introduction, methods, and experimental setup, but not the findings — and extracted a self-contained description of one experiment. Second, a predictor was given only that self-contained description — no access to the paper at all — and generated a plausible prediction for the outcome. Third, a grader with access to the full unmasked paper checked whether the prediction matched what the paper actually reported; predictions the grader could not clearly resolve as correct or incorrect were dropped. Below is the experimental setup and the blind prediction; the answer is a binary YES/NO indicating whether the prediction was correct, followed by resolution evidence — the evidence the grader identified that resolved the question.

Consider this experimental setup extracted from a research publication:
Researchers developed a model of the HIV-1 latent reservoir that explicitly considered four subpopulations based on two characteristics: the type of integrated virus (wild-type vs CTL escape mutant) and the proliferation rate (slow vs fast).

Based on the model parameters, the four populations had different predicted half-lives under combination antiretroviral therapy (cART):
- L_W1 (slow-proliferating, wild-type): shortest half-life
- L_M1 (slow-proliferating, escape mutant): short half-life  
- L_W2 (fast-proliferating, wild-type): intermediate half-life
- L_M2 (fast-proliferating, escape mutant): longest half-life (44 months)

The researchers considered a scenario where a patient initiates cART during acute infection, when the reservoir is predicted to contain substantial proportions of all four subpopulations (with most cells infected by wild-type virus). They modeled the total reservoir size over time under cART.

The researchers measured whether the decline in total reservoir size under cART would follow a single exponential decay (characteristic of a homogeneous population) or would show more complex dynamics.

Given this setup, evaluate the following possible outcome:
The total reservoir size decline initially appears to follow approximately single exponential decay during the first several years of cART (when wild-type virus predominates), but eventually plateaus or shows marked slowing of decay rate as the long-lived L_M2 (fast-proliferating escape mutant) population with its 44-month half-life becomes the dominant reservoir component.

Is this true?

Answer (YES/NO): NO